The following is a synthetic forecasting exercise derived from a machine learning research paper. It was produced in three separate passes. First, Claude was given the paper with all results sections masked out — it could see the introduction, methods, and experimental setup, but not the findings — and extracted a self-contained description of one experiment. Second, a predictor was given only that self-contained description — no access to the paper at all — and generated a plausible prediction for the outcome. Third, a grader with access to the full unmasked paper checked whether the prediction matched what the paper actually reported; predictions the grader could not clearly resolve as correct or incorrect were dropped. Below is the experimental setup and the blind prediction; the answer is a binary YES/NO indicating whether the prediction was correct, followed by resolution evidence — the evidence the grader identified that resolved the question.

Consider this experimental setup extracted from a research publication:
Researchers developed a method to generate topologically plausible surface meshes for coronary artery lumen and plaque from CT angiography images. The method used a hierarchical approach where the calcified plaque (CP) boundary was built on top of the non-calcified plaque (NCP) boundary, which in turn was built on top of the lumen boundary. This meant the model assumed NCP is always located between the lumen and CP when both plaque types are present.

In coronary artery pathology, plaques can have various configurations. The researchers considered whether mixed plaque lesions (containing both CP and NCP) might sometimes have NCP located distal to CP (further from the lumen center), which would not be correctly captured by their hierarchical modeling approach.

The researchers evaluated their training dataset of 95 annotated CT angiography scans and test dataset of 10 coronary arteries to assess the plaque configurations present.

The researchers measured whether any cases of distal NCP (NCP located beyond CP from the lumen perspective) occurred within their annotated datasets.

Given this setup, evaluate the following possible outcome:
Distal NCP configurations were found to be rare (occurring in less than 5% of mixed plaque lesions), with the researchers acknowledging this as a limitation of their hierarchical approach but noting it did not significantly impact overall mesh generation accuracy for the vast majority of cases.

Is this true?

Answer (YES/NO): NO